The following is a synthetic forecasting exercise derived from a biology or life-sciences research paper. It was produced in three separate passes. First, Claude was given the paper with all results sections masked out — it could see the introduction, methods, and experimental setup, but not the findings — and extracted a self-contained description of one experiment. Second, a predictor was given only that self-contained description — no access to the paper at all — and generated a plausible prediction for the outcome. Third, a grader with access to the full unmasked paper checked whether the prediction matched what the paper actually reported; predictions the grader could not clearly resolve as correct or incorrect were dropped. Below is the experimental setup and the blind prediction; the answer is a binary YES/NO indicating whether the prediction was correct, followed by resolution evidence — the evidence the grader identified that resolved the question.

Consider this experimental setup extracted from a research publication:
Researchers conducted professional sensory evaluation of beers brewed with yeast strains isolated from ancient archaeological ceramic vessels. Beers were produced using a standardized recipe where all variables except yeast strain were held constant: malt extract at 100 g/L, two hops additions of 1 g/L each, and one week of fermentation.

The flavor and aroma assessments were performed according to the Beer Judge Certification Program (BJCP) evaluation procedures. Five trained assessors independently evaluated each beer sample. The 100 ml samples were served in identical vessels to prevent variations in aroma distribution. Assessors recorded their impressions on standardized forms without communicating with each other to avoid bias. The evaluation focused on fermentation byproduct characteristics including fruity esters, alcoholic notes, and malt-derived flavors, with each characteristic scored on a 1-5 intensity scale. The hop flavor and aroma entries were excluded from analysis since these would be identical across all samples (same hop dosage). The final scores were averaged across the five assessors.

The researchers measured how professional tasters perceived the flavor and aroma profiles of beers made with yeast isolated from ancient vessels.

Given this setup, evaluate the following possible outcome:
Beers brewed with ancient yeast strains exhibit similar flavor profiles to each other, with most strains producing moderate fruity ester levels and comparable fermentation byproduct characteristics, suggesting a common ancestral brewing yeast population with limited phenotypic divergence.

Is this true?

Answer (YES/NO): NO